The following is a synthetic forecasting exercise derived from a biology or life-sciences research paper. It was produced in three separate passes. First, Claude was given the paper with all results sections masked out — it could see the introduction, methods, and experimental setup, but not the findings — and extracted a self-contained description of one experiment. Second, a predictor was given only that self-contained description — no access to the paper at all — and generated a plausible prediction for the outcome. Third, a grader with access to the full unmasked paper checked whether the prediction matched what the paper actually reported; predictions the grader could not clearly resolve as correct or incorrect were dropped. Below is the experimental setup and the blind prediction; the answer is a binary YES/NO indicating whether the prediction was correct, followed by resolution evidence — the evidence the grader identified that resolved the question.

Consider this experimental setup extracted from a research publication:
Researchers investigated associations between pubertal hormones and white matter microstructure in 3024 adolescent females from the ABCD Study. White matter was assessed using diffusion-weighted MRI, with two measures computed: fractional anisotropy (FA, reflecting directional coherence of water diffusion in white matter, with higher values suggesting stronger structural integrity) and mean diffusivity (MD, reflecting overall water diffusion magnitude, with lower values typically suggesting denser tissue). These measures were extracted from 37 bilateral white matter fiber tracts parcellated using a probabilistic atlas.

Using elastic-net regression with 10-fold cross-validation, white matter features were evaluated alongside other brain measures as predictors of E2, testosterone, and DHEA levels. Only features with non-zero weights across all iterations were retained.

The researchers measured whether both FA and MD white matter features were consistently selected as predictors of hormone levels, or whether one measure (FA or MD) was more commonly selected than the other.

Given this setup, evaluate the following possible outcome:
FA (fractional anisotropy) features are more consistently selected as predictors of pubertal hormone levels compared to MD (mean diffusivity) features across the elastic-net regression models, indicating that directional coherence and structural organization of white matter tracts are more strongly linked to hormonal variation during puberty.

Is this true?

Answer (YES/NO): YES